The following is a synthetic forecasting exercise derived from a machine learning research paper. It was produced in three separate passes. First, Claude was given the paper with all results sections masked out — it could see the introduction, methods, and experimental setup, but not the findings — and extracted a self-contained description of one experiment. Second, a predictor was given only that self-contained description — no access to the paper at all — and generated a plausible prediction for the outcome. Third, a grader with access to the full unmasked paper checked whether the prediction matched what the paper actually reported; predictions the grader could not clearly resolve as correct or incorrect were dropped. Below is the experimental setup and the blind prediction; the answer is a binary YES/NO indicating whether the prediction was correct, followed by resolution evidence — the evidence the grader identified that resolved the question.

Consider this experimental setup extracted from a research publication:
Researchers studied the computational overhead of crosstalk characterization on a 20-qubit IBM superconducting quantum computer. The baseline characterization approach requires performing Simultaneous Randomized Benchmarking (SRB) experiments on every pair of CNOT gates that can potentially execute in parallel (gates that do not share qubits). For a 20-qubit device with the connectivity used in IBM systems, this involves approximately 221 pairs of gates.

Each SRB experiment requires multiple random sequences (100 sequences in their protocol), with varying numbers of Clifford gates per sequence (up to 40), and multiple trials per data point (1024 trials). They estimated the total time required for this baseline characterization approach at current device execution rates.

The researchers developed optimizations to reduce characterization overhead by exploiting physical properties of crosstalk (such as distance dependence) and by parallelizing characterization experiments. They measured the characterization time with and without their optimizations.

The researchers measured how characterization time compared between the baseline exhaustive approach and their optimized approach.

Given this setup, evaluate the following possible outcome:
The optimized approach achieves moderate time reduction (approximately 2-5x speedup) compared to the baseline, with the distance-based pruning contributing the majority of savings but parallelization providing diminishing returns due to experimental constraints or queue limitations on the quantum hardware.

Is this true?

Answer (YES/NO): NO